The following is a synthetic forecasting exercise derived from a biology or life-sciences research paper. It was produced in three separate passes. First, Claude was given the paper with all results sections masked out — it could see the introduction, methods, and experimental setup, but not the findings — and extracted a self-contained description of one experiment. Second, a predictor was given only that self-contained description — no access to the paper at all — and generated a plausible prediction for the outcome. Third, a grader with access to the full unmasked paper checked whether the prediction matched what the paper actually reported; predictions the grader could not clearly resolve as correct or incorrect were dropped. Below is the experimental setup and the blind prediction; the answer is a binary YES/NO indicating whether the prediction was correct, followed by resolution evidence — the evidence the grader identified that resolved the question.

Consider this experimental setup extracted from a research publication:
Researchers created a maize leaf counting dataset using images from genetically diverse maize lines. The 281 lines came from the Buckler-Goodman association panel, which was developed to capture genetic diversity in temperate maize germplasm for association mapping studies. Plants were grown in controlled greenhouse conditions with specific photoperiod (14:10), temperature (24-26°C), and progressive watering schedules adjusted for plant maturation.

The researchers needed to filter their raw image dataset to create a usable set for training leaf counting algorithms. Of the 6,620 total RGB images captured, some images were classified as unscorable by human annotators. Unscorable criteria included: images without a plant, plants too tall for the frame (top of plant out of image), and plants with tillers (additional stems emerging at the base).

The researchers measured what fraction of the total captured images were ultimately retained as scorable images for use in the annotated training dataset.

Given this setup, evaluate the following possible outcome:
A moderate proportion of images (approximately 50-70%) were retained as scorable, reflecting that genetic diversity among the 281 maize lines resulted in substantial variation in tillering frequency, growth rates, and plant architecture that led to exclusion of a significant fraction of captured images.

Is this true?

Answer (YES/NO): YES